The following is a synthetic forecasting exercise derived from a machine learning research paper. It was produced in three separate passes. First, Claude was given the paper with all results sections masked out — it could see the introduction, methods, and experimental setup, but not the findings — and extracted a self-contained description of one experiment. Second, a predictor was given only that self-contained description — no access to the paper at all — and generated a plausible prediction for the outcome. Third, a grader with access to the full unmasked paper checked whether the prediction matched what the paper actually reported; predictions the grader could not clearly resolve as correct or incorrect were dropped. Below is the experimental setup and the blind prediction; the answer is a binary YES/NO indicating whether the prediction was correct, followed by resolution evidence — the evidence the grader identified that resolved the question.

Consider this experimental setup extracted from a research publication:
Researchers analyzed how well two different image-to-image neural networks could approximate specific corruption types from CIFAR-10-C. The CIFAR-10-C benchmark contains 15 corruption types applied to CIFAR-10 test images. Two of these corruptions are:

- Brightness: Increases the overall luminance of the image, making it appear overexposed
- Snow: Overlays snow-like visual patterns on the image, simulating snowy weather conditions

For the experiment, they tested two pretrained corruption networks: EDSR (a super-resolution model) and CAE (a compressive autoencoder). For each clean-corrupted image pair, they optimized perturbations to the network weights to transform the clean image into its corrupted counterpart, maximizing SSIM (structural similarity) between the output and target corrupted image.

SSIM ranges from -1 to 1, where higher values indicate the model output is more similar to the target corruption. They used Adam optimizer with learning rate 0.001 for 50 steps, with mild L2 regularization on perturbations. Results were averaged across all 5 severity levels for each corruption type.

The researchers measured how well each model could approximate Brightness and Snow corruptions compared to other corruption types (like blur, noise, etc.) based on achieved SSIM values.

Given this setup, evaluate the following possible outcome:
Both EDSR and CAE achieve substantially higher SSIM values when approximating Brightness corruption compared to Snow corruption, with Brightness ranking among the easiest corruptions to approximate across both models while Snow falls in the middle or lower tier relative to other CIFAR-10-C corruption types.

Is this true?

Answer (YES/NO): NO